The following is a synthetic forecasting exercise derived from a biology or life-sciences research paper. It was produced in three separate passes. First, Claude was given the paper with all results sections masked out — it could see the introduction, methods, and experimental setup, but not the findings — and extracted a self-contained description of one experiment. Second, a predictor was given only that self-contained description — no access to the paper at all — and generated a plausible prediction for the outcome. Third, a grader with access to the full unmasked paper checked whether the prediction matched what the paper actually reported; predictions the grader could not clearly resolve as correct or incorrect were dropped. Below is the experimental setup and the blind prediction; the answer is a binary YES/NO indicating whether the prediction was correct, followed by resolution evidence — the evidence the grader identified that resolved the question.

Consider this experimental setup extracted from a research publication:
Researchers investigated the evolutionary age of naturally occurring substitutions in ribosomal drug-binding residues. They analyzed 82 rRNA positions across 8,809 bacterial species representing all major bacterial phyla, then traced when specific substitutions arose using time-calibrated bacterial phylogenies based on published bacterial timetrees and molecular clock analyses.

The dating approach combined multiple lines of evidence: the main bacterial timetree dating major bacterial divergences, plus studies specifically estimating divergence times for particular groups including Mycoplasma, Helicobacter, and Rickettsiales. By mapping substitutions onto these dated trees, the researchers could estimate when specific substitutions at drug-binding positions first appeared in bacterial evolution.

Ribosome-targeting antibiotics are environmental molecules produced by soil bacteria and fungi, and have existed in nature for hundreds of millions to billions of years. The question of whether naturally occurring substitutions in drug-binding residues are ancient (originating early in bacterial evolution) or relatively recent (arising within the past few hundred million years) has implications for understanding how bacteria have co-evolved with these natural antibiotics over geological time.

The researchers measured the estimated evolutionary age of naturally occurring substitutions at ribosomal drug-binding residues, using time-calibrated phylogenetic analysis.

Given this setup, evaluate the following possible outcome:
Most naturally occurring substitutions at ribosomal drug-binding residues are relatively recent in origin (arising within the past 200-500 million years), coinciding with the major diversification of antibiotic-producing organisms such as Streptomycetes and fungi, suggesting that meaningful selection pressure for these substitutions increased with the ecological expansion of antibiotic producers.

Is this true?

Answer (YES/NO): NO